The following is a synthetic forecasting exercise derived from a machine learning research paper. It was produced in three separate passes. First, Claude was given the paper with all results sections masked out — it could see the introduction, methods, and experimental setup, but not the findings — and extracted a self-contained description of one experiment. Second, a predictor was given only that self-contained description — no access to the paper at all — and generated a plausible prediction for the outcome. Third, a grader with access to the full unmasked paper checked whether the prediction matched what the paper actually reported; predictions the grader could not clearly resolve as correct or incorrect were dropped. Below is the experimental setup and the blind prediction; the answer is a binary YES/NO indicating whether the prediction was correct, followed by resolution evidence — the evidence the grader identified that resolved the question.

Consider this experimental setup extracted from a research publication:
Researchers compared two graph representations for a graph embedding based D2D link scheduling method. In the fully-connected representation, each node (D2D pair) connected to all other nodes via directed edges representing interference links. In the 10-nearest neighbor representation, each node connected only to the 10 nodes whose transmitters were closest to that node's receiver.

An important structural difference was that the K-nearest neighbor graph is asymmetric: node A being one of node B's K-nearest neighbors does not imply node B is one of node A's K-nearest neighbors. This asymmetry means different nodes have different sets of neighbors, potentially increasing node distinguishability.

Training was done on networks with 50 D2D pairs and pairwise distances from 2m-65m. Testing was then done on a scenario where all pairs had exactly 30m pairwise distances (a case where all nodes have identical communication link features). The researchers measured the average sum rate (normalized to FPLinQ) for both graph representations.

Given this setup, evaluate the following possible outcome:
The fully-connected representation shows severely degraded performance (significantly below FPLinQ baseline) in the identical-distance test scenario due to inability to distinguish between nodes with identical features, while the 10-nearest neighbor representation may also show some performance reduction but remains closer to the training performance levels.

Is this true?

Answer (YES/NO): YES